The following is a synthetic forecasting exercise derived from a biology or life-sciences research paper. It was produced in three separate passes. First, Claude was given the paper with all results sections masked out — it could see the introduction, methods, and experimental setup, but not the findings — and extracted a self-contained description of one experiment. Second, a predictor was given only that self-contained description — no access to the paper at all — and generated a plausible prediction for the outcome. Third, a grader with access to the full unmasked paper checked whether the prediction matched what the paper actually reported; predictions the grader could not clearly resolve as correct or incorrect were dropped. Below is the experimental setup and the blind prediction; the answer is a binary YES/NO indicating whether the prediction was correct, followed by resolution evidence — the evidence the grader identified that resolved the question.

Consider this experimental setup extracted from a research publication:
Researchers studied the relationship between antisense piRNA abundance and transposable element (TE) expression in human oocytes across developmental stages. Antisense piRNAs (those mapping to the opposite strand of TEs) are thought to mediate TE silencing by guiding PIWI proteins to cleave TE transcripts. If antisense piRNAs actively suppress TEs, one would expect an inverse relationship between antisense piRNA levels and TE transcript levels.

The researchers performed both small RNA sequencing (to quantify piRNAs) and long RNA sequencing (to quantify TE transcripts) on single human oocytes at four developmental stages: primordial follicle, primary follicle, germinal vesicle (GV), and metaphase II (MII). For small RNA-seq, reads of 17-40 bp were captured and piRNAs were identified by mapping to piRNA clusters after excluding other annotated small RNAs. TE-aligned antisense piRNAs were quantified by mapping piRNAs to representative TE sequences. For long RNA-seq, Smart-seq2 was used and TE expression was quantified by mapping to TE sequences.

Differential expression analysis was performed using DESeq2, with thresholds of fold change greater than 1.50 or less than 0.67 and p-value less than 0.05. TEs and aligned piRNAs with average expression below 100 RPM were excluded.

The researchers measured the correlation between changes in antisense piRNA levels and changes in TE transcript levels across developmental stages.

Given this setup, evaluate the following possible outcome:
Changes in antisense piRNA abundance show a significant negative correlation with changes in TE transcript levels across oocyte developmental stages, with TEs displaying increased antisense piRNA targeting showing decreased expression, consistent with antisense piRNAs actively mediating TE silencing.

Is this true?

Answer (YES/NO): YES